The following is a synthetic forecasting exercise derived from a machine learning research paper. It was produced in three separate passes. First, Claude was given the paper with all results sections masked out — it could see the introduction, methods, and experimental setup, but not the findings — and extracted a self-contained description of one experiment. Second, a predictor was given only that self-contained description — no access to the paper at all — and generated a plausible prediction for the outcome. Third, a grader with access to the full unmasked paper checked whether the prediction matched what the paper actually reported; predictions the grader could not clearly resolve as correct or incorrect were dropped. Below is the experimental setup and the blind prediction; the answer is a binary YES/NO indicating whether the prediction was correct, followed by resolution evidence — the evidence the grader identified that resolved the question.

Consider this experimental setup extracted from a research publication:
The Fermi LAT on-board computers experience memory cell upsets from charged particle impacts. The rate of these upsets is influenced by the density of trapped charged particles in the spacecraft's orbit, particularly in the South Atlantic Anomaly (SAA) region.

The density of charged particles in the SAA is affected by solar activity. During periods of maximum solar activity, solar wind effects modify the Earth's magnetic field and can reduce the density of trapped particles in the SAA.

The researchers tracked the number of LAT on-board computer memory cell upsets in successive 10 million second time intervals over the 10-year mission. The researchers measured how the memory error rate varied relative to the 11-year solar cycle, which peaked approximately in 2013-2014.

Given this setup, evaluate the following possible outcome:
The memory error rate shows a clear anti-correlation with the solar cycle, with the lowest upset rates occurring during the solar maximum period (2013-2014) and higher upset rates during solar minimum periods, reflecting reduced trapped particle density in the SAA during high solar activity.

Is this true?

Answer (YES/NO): NO